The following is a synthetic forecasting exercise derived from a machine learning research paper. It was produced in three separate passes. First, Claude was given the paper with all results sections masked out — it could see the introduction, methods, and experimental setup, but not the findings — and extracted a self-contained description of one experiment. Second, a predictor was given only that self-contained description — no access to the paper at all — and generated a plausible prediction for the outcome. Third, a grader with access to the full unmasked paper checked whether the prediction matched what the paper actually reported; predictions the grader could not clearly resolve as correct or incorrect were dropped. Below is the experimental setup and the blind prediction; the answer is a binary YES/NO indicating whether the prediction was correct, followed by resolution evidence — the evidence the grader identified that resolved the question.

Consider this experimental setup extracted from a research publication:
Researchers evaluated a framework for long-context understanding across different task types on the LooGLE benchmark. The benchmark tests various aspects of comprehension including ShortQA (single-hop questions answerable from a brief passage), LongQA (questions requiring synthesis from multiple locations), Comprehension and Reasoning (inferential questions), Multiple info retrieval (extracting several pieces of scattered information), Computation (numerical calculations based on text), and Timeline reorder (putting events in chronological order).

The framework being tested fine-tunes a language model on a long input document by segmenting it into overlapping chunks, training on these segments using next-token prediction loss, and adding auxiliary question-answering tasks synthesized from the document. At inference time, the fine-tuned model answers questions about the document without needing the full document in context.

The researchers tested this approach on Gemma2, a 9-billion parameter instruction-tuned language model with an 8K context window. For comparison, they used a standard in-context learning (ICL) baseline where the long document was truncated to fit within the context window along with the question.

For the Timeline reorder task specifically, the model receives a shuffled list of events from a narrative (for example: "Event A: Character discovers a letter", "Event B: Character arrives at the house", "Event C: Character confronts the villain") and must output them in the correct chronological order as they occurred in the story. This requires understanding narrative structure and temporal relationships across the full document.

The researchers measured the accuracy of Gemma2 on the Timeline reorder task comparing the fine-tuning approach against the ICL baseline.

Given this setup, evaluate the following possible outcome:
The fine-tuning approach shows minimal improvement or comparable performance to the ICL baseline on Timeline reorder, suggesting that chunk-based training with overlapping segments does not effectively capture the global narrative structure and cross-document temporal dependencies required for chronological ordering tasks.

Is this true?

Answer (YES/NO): NO